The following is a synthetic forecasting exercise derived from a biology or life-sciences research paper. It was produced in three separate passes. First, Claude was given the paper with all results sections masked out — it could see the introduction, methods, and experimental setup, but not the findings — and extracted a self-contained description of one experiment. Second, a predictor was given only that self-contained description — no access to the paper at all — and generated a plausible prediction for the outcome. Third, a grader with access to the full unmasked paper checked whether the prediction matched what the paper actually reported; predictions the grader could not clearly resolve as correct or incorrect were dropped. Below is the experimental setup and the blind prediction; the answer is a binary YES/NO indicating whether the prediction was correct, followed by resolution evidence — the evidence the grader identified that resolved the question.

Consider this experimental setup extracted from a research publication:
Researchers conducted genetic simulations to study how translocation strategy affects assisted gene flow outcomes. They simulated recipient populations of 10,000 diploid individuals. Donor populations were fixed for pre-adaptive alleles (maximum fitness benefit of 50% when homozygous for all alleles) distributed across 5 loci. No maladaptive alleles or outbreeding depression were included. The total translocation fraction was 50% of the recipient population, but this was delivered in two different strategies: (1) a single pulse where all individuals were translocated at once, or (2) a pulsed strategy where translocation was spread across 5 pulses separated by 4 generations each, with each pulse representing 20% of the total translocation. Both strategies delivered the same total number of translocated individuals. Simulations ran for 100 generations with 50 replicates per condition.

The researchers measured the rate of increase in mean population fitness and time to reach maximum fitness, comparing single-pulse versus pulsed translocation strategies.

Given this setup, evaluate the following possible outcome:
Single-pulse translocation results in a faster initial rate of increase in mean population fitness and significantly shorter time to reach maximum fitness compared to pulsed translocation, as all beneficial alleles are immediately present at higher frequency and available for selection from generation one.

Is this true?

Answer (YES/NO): YES